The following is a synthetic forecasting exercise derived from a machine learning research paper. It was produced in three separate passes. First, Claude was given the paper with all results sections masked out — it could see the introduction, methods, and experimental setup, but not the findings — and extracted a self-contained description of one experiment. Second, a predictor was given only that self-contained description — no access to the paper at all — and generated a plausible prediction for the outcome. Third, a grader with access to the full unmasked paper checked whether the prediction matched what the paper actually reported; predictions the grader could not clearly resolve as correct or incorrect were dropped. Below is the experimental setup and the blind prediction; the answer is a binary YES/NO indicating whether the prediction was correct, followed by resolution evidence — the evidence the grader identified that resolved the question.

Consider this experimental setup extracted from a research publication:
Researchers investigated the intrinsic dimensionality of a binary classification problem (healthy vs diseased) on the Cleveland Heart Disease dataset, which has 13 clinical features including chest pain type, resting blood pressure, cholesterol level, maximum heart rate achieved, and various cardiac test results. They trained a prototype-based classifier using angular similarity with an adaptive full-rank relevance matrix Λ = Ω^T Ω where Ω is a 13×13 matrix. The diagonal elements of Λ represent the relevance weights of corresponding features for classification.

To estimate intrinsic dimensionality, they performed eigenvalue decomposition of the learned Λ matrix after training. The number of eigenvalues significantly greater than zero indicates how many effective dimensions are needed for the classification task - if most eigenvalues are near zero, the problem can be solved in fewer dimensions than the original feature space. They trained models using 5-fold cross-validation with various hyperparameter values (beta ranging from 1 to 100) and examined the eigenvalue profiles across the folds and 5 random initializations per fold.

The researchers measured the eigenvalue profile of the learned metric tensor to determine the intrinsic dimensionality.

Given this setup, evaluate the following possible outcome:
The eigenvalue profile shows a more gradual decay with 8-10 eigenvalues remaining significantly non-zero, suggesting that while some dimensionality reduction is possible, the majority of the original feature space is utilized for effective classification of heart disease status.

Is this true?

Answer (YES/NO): NO